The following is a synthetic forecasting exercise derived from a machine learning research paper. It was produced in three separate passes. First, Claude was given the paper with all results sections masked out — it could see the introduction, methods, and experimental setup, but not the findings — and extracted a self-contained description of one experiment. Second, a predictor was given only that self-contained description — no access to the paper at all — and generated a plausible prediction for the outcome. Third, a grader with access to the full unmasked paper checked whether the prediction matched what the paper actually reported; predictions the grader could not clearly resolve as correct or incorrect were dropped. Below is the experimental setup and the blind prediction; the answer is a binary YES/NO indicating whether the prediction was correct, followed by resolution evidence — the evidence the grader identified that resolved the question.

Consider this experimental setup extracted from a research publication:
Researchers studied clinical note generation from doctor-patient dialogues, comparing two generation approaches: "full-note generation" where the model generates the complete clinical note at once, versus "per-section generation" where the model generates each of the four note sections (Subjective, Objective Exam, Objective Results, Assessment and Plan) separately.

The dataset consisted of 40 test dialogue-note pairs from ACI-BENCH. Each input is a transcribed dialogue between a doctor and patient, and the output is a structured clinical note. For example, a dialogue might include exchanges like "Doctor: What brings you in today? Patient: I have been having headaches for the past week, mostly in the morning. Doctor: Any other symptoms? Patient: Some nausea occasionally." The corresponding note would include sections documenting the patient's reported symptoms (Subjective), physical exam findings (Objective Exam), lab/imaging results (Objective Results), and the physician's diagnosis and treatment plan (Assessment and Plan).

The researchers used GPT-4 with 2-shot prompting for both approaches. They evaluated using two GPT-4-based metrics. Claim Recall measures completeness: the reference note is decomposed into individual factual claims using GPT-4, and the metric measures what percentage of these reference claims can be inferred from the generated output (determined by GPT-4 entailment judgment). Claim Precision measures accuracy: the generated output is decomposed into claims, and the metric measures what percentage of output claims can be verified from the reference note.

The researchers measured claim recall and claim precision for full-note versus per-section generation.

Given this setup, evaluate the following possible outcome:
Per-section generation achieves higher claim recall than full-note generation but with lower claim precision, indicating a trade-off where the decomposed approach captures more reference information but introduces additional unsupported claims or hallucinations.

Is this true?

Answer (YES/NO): YES